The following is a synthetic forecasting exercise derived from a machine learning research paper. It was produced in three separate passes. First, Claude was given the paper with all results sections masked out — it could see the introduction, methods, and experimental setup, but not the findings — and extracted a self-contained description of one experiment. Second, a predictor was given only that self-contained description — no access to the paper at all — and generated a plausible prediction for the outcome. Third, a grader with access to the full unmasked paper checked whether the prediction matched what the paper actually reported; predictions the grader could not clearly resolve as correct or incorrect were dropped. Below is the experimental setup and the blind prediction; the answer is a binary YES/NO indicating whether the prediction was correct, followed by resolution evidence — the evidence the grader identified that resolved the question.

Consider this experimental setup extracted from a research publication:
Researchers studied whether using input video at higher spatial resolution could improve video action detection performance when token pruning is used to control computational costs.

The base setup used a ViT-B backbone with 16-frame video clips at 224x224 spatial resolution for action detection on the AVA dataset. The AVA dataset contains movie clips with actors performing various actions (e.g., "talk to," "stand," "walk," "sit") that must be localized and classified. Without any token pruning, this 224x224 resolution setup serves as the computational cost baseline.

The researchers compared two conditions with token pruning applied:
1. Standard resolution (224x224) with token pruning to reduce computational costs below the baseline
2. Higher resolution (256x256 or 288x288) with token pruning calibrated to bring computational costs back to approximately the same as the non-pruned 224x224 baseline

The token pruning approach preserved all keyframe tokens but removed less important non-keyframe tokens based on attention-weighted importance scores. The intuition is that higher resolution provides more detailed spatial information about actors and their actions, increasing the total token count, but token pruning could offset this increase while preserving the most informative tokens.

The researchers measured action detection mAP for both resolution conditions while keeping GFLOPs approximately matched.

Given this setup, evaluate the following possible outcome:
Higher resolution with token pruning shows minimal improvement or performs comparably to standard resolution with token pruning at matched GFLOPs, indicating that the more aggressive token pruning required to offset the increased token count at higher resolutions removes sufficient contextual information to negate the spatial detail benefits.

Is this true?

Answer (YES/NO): NO